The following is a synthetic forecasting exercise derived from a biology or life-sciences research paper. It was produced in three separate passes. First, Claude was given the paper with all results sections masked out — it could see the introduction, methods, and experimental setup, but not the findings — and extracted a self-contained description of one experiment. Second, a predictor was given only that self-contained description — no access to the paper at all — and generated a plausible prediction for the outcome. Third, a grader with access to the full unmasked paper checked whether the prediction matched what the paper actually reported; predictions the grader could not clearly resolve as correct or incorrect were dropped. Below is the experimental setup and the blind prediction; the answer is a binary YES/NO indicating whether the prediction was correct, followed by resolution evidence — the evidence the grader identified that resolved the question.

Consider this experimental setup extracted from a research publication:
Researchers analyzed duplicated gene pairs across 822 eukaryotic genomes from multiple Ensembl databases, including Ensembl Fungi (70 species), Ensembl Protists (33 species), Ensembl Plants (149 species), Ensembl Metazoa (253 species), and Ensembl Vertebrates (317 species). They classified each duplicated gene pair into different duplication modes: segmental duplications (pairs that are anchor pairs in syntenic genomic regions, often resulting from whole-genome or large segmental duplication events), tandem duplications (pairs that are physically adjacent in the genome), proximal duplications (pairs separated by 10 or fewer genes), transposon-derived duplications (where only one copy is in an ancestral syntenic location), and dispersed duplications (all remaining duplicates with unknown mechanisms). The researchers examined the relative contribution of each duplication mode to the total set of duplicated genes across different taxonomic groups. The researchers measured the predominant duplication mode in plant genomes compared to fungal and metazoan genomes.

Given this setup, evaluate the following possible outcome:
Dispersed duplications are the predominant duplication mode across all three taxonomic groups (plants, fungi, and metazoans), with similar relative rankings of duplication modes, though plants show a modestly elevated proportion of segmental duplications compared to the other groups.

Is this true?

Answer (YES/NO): NO